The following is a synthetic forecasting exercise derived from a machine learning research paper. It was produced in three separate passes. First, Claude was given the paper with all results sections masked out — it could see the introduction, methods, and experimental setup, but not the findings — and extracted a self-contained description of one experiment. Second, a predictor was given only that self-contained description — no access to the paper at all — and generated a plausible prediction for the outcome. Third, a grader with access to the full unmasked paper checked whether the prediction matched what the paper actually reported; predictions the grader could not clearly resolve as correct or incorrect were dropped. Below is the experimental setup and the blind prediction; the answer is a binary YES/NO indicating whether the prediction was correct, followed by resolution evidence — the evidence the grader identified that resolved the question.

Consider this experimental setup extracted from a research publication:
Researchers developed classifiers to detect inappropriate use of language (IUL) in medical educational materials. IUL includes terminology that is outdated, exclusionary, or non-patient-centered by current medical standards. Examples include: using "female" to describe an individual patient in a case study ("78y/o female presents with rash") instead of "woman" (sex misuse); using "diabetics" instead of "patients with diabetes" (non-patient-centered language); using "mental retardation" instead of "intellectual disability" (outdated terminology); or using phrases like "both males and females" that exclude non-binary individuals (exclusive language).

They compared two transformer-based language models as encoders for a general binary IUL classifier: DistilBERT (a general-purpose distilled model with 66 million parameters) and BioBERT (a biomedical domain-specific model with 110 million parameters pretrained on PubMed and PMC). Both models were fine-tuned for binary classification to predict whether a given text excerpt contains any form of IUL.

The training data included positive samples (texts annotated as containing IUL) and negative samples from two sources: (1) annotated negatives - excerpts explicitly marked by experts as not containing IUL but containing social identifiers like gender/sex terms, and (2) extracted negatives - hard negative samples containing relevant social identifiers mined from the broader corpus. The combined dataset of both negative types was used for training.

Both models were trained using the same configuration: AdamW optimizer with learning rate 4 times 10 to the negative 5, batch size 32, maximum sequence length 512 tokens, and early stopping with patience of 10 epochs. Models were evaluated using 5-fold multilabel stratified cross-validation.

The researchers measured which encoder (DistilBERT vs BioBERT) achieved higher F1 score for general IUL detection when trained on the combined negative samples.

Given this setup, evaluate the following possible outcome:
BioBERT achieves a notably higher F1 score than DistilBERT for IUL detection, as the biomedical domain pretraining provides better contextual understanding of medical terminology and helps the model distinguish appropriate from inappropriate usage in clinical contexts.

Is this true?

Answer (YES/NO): NO